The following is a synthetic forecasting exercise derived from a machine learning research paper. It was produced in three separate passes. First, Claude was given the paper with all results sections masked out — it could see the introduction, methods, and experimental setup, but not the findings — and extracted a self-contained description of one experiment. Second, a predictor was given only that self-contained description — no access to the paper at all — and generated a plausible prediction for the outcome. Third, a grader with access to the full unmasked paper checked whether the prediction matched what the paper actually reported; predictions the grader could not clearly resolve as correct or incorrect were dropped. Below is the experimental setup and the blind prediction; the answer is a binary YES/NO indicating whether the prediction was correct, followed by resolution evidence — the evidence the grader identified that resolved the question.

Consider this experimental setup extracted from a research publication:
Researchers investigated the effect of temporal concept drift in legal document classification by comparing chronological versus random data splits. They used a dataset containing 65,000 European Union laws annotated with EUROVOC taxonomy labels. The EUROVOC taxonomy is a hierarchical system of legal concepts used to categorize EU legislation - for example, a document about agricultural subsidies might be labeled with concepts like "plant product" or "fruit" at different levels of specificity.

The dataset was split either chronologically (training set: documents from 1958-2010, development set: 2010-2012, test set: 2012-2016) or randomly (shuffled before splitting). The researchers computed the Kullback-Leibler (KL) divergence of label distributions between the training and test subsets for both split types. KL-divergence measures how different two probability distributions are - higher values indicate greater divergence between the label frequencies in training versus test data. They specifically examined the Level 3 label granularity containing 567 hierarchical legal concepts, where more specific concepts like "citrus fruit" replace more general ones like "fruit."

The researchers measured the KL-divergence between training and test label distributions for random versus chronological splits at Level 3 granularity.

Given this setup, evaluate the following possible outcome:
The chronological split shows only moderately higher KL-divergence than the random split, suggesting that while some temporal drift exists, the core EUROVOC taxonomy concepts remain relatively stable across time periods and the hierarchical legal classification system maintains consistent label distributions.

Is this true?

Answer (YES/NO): NO